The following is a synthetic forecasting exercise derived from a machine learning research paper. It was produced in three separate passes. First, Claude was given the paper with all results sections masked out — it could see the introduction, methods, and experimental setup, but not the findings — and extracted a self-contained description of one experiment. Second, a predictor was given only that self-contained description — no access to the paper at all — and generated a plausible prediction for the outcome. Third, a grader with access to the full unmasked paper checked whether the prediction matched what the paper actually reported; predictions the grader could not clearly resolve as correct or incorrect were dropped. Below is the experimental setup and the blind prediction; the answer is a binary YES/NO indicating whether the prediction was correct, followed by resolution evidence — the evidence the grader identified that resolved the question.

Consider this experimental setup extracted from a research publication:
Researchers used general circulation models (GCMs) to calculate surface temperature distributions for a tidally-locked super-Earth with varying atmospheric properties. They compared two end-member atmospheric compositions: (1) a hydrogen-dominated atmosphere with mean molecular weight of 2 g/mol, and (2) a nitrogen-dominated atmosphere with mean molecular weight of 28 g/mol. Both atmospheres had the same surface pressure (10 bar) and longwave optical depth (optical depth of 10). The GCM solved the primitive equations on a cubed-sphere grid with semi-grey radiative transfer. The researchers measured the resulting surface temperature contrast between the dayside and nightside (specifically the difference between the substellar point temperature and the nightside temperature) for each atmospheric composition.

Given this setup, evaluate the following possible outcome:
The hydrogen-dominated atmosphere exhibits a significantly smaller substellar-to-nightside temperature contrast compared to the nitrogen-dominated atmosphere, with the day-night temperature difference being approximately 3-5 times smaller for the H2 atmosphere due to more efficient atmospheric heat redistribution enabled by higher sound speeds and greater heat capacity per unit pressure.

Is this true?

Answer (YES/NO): NO